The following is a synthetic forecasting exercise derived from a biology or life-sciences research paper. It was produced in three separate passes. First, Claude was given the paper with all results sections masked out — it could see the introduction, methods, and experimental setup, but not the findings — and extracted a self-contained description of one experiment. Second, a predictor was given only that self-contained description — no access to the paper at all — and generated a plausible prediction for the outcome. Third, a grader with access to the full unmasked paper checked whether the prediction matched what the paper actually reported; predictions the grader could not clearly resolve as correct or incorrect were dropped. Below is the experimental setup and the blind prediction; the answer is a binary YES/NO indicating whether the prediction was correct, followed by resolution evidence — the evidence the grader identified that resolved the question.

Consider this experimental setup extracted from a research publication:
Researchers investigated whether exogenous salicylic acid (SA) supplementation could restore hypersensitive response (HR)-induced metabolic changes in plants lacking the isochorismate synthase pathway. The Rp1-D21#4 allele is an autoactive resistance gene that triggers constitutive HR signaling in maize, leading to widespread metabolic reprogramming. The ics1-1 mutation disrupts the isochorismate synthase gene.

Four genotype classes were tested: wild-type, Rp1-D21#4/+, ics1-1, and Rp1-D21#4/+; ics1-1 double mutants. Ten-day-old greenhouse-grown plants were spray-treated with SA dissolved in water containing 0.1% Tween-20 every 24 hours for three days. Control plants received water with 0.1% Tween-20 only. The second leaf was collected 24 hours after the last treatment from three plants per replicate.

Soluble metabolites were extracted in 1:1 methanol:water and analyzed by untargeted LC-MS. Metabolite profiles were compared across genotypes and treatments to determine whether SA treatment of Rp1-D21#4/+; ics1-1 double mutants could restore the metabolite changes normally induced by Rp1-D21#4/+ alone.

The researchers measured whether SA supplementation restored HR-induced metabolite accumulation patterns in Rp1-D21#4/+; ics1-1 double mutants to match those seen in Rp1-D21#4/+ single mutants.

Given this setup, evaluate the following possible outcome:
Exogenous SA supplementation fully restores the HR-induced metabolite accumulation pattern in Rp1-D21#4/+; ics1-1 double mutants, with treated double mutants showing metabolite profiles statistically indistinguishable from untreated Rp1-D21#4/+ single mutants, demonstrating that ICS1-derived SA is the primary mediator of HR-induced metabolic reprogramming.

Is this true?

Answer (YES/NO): NO